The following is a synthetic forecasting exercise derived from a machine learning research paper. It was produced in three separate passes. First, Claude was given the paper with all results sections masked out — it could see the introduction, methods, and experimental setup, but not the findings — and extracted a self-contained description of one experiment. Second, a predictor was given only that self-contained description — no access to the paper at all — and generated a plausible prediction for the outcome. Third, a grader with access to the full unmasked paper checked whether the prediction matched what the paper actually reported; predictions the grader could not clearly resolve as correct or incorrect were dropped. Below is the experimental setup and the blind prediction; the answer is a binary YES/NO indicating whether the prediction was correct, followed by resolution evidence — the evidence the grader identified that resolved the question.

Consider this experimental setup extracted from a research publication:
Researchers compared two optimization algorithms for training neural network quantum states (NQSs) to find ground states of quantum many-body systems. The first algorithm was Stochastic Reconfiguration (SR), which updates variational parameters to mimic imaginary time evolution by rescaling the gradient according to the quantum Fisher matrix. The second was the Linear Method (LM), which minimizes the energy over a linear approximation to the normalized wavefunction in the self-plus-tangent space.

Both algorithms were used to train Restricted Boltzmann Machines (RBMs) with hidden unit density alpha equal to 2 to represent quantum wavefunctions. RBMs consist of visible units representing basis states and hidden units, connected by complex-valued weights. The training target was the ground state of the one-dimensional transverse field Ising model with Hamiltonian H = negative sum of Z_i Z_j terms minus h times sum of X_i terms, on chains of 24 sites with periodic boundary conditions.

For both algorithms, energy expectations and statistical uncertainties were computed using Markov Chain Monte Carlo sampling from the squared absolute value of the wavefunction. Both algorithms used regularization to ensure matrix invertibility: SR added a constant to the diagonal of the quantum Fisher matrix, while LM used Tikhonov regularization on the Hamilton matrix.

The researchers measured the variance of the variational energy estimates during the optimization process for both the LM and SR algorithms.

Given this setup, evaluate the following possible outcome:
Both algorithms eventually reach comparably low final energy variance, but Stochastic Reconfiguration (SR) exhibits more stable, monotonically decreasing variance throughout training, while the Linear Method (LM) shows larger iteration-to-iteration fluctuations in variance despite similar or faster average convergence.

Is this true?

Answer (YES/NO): NO